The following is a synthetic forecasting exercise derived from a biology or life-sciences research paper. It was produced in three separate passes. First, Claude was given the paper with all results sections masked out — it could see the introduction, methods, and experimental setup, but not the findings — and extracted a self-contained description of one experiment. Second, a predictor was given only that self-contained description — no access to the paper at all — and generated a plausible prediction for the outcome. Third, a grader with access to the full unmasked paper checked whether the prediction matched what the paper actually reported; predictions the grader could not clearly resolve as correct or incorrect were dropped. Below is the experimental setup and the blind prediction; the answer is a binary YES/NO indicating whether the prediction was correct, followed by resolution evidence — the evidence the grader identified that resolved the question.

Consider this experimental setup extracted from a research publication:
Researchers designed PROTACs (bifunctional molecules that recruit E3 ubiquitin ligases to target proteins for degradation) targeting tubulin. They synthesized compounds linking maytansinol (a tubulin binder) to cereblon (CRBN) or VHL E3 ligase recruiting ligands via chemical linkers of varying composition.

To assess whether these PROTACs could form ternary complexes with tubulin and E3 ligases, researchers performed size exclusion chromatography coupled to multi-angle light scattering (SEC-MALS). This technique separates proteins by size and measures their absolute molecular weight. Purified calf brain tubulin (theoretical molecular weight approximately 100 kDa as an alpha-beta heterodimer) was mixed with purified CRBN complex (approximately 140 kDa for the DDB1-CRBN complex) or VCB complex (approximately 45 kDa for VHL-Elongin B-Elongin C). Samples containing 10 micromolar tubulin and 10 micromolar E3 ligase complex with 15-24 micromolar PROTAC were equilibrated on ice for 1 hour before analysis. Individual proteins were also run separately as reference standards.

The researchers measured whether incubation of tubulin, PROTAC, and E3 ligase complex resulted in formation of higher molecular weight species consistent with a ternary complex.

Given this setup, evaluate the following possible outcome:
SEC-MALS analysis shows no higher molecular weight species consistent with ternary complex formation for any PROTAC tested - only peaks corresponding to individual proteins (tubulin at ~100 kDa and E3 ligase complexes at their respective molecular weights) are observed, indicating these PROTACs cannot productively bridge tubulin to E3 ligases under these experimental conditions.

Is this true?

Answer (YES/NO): NO